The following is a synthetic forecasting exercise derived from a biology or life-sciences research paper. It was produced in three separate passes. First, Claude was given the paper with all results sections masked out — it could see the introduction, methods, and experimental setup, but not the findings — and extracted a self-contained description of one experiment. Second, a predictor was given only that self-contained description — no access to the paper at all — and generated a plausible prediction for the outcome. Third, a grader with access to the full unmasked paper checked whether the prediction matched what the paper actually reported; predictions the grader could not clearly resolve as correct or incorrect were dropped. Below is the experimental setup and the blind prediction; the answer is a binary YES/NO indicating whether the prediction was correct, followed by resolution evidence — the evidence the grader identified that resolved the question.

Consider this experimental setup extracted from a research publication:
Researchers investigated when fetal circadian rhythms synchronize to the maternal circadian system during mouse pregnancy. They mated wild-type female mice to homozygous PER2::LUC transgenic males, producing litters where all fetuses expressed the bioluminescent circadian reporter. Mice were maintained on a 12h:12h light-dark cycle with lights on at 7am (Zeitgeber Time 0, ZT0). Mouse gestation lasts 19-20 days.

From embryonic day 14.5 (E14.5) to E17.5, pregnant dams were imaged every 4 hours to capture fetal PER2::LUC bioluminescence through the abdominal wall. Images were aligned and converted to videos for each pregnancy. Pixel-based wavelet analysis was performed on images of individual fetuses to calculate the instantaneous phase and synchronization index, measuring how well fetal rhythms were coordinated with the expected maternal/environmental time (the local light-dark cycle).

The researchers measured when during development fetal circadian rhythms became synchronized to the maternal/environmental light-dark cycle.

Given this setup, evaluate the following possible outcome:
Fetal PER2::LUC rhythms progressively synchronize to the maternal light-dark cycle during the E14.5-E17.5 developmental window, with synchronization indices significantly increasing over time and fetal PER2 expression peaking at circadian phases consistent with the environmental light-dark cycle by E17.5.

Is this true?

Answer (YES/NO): YES